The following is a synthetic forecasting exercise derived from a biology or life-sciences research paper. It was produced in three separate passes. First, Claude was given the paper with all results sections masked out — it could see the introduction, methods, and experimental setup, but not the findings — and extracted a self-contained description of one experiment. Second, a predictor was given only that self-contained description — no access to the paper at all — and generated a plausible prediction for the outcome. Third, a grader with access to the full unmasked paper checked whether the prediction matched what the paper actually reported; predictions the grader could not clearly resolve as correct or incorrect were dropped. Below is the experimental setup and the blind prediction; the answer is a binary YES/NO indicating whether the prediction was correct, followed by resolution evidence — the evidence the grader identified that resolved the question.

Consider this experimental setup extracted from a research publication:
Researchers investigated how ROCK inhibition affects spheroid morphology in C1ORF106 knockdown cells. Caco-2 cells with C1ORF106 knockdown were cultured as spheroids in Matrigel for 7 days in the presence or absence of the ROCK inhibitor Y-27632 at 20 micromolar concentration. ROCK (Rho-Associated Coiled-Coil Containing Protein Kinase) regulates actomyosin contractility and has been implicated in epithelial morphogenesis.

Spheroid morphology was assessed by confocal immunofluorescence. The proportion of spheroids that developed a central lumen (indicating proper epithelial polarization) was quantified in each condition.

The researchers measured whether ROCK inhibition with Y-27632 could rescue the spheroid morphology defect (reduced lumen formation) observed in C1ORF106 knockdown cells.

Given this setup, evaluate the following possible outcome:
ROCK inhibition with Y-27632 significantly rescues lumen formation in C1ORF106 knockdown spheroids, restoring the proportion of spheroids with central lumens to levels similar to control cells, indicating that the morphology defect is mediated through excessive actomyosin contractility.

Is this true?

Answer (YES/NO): NO